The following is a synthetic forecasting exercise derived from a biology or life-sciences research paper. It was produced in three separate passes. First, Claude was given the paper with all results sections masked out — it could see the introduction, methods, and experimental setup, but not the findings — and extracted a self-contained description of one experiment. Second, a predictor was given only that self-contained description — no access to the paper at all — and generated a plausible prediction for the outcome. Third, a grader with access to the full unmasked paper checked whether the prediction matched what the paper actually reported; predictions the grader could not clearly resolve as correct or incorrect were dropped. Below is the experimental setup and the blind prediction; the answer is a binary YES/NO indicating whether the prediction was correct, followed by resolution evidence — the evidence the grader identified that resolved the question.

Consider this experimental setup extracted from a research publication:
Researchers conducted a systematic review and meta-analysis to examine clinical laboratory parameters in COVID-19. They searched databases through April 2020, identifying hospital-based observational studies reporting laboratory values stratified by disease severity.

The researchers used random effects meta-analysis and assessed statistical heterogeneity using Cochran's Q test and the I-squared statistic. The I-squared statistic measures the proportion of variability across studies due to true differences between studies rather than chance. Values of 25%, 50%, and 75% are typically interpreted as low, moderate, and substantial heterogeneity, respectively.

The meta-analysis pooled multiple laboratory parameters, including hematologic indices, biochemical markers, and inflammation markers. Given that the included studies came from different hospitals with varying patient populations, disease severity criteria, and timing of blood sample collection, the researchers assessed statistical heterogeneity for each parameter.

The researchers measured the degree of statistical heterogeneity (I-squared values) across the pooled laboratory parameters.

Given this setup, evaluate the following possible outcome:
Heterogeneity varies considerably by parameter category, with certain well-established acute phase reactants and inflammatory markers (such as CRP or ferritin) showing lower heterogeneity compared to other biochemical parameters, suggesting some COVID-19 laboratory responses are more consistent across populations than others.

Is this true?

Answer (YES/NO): NO